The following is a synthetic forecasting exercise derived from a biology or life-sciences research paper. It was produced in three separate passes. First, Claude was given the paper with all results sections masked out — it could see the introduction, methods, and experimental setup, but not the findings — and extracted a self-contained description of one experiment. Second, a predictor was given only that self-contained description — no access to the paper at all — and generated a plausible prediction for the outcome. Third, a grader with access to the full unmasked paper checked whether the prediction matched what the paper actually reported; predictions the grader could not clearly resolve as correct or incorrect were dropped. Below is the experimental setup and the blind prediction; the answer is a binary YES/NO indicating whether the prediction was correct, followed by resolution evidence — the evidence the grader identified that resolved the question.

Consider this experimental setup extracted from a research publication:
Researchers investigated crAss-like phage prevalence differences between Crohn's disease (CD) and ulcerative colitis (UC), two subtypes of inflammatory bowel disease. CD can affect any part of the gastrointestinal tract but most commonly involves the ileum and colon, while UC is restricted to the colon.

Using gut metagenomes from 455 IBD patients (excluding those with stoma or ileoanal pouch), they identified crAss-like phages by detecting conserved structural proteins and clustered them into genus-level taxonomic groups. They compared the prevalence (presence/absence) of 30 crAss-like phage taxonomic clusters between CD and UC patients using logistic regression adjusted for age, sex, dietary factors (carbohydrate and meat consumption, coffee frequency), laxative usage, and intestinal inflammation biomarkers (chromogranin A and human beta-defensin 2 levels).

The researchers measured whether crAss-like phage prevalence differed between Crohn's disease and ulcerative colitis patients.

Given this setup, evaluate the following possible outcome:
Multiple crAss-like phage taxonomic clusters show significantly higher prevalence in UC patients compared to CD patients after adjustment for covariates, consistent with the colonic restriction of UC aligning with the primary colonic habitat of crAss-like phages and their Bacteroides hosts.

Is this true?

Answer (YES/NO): NO